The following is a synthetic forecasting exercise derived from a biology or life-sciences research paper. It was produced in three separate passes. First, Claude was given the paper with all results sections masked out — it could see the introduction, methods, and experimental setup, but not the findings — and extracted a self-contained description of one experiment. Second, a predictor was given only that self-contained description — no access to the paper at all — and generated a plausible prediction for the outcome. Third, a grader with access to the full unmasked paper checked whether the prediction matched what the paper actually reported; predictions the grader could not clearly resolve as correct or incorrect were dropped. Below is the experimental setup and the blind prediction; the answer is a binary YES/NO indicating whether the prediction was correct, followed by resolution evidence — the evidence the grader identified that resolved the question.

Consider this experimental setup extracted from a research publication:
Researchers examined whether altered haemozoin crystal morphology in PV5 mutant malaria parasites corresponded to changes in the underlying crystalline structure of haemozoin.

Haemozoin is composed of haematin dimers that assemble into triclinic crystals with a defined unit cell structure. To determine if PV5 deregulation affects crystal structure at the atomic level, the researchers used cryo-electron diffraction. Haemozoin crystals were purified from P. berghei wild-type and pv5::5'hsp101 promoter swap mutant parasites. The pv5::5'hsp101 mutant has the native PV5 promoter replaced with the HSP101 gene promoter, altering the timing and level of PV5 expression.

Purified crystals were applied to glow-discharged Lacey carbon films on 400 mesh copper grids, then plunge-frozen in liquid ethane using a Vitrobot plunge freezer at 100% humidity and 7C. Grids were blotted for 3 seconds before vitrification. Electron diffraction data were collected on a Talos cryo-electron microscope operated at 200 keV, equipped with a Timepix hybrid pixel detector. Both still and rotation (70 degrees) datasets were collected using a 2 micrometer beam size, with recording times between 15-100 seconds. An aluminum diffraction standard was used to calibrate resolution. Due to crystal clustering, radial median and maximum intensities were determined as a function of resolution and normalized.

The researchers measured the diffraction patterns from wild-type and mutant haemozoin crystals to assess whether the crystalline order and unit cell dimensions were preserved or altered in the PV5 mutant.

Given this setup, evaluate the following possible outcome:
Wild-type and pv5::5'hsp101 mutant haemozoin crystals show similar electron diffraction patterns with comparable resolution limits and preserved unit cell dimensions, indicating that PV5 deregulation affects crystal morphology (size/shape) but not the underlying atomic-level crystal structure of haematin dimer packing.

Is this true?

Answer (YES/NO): YES